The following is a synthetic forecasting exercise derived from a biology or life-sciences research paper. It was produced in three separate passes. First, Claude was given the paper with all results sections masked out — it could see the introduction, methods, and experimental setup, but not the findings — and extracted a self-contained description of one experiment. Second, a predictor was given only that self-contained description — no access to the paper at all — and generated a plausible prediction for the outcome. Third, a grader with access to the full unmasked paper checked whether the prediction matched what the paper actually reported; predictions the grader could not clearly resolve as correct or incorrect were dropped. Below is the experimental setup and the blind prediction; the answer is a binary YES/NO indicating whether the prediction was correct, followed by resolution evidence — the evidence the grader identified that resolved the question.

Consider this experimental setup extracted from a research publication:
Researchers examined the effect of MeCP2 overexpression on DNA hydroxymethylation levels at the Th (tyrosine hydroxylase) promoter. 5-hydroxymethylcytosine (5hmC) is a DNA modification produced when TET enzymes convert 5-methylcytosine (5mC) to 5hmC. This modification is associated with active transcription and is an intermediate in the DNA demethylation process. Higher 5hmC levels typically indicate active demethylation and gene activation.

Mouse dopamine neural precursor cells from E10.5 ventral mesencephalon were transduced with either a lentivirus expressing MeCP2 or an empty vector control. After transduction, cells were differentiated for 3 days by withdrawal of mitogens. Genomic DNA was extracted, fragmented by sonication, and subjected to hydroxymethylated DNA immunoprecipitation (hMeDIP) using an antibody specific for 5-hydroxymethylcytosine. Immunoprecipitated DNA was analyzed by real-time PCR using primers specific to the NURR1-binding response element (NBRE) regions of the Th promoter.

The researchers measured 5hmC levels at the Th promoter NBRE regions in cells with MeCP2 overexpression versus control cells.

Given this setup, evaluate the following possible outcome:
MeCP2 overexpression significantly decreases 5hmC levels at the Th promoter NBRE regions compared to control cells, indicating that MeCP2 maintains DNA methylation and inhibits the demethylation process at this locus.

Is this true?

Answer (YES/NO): YES